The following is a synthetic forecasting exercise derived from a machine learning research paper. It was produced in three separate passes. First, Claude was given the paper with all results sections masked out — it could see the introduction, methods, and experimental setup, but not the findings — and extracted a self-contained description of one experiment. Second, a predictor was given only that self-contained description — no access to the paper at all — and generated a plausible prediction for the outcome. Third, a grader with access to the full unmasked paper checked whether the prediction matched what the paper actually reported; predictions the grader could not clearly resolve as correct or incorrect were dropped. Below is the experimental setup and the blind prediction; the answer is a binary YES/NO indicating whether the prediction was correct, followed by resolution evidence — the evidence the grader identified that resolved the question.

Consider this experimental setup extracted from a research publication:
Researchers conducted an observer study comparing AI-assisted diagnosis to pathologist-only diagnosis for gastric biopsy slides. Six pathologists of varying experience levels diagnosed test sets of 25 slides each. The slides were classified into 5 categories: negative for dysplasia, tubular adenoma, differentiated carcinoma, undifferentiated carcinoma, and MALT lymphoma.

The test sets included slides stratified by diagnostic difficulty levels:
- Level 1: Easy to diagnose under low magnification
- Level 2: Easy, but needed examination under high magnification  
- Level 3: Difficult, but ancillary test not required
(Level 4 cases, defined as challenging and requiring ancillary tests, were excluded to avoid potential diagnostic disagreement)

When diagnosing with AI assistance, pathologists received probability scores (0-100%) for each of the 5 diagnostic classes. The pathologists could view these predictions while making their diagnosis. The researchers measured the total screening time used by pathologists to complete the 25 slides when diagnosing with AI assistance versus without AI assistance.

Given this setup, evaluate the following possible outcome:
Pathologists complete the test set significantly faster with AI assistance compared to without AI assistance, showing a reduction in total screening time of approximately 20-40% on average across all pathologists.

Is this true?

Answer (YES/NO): NO